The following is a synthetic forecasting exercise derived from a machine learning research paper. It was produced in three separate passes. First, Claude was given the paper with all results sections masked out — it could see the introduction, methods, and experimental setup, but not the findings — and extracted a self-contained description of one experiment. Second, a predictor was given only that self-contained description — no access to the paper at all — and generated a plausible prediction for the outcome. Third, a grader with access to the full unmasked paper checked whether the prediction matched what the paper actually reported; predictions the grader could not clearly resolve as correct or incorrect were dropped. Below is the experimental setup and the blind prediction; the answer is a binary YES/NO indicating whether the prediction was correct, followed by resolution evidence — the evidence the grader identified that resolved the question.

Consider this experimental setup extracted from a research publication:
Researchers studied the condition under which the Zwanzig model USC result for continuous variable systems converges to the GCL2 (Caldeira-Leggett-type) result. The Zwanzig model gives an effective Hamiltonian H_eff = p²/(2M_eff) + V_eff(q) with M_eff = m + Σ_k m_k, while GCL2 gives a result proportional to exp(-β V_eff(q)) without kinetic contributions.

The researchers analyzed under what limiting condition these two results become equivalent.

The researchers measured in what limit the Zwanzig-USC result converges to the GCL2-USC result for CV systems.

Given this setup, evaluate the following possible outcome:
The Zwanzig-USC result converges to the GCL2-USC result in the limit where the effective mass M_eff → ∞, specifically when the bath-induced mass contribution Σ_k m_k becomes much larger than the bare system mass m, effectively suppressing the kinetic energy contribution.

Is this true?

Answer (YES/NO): YES